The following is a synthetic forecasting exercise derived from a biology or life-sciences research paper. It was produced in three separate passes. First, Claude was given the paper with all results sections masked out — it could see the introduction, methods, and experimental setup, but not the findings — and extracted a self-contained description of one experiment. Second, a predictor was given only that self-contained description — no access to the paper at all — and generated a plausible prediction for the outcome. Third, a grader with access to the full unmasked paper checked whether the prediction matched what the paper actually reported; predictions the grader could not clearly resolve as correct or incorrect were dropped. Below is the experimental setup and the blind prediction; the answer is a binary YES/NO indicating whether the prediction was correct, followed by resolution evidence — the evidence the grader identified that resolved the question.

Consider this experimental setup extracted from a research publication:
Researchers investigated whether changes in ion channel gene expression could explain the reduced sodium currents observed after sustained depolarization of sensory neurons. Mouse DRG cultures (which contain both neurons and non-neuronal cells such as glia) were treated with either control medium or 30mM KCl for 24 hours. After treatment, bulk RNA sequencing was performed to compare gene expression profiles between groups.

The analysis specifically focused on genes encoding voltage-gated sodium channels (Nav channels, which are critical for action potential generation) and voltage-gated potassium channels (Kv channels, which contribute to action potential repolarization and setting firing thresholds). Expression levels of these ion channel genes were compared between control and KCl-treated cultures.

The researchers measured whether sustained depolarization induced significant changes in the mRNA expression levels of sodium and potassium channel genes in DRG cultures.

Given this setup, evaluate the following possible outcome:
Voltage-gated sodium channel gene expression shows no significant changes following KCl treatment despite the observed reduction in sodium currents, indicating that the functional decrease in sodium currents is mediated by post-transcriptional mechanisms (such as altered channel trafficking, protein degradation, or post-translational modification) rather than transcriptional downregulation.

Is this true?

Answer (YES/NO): YES